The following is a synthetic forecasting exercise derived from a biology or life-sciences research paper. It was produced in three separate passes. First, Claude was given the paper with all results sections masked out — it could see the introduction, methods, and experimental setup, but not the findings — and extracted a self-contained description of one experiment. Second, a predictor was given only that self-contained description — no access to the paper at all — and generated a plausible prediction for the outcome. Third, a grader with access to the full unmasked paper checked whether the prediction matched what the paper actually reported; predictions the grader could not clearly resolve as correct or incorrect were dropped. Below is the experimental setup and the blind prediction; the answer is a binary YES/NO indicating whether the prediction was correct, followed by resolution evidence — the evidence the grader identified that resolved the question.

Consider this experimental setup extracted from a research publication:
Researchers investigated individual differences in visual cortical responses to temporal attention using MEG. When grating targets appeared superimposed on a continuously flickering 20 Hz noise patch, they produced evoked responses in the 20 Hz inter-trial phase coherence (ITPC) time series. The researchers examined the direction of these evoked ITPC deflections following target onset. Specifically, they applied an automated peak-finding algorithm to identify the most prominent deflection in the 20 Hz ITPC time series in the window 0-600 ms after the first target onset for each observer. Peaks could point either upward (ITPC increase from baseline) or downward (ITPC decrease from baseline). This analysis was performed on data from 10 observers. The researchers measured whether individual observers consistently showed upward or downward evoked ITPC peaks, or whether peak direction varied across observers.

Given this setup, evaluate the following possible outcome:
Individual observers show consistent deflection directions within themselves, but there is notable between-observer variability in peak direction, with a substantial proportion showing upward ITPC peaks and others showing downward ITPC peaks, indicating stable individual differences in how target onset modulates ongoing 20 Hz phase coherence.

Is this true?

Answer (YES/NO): YES